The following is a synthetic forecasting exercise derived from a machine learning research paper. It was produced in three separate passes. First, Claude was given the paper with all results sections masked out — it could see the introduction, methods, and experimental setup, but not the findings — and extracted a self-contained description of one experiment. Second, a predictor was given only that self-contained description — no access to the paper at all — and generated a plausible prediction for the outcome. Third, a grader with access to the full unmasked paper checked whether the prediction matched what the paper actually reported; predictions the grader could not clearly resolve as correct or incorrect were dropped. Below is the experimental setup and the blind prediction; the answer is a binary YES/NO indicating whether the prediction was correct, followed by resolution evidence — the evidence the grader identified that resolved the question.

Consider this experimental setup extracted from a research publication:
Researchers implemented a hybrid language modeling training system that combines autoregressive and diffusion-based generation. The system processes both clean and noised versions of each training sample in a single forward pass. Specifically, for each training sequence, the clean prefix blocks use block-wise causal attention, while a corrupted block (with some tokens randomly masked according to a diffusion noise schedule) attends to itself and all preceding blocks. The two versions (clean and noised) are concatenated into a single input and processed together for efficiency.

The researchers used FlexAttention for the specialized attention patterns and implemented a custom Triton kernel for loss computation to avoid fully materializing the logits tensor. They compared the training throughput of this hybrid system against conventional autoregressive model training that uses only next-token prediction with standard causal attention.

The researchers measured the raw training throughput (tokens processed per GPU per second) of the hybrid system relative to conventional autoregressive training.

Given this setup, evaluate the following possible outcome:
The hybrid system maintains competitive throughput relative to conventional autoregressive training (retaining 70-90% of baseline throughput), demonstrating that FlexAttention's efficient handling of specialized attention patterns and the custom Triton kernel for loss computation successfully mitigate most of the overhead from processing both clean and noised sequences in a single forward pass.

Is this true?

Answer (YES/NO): NO